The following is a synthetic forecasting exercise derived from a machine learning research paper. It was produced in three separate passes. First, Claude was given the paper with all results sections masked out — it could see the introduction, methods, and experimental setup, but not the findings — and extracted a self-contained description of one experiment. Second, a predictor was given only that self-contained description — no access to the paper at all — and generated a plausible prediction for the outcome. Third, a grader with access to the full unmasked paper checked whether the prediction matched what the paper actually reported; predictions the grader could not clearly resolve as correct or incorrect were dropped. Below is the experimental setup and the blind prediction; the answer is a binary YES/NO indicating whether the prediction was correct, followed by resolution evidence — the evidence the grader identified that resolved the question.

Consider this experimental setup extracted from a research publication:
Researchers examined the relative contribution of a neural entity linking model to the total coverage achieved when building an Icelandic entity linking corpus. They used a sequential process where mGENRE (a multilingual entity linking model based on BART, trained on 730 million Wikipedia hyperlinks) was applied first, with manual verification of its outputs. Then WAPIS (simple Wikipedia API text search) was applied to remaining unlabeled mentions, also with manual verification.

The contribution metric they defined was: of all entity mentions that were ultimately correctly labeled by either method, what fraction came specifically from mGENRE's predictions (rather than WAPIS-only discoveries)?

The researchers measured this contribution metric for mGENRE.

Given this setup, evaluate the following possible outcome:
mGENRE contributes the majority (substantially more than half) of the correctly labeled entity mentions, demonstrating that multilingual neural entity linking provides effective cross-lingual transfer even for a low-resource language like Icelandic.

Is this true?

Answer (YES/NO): YES